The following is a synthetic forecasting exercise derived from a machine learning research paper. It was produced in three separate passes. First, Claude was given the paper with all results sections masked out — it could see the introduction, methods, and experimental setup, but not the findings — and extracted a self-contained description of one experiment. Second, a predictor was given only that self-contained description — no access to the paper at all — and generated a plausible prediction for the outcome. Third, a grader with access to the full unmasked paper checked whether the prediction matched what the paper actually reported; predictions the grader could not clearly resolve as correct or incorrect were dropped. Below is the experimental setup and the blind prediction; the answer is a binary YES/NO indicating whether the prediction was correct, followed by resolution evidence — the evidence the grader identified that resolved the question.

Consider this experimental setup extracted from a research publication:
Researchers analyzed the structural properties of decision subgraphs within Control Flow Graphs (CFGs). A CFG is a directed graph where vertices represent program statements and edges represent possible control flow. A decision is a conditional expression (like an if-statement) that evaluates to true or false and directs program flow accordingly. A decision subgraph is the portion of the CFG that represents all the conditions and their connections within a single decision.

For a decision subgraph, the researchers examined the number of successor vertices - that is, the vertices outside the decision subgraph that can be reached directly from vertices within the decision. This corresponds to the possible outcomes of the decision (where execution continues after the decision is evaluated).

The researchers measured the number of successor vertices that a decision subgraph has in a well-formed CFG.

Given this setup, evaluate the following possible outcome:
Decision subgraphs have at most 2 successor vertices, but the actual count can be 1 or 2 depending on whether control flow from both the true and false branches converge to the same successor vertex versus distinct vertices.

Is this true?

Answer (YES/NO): NO